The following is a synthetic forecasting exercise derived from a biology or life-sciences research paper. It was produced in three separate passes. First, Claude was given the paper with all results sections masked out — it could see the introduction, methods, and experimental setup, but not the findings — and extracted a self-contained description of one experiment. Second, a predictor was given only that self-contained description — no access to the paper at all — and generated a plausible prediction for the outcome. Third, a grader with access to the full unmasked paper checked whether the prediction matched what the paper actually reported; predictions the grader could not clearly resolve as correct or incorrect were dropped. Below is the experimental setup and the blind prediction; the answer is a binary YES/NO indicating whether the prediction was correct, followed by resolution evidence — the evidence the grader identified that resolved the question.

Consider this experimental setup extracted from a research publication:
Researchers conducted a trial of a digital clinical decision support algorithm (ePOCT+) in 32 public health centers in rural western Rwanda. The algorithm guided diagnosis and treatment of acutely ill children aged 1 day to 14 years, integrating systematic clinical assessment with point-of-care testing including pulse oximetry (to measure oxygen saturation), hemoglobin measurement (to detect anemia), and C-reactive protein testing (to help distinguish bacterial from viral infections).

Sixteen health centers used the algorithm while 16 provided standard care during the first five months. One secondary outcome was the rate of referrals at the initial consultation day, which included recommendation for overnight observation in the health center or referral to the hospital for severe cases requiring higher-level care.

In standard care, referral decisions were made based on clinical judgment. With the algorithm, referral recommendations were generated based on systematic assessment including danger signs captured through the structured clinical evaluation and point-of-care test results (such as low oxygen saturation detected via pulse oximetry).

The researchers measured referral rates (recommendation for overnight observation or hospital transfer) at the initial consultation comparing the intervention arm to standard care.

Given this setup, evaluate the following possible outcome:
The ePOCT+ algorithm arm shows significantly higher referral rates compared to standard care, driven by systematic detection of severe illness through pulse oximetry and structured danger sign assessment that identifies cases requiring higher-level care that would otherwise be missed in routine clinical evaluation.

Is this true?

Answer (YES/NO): YES